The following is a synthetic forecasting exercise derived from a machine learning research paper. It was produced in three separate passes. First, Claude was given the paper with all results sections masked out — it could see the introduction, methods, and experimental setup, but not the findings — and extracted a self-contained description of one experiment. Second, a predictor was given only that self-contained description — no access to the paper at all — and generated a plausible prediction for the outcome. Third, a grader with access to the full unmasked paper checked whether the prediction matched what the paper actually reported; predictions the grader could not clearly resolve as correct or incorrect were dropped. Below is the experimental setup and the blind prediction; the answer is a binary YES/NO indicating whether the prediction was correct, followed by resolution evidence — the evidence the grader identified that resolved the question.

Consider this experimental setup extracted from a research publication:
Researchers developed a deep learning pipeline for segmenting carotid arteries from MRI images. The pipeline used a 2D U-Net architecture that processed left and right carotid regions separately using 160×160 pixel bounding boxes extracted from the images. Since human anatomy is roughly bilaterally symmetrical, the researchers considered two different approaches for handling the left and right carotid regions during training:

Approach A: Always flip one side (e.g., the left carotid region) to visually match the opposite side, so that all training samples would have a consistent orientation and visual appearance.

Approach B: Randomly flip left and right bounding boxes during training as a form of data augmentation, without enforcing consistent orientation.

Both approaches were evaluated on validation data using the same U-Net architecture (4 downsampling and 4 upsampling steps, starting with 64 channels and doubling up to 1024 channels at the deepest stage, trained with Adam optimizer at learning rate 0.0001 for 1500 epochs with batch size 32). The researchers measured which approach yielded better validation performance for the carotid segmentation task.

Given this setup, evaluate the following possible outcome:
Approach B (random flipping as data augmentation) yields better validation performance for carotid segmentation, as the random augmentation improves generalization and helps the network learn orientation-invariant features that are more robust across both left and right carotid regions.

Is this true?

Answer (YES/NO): YES